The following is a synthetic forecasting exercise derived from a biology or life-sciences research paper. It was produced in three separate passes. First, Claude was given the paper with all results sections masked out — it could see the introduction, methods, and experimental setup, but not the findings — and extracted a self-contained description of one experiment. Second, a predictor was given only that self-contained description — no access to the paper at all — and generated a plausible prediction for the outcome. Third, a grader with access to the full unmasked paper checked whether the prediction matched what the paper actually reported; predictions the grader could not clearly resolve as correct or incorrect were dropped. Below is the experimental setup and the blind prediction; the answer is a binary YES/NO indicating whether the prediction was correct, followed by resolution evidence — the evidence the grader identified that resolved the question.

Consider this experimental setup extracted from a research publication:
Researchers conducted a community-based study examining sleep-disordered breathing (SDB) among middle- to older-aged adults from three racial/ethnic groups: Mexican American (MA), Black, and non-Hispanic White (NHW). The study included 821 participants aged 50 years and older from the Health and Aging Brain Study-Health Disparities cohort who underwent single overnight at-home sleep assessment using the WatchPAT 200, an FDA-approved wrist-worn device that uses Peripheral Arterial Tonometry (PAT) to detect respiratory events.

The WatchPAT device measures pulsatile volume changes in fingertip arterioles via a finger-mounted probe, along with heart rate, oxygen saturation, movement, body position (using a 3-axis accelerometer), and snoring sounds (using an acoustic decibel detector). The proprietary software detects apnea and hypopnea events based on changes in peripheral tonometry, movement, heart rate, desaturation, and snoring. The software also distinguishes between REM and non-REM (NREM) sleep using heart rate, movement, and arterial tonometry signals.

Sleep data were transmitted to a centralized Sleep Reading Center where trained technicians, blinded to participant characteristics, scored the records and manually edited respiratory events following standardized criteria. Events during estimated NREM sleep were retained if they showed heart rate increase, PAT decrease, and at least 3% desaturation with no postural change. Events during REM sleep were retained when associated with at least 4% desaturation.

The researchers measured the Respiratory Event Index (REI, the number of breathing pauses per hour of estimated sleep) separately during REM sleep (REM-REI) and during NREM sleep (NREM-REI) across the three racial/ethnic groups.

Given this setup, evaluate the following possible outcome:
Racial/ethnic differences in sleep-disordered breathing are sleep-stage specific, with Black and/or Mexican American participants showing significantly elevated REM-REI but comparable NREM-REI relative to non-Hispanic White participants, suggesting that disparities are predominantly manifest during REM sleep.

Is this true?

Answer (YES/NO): YES